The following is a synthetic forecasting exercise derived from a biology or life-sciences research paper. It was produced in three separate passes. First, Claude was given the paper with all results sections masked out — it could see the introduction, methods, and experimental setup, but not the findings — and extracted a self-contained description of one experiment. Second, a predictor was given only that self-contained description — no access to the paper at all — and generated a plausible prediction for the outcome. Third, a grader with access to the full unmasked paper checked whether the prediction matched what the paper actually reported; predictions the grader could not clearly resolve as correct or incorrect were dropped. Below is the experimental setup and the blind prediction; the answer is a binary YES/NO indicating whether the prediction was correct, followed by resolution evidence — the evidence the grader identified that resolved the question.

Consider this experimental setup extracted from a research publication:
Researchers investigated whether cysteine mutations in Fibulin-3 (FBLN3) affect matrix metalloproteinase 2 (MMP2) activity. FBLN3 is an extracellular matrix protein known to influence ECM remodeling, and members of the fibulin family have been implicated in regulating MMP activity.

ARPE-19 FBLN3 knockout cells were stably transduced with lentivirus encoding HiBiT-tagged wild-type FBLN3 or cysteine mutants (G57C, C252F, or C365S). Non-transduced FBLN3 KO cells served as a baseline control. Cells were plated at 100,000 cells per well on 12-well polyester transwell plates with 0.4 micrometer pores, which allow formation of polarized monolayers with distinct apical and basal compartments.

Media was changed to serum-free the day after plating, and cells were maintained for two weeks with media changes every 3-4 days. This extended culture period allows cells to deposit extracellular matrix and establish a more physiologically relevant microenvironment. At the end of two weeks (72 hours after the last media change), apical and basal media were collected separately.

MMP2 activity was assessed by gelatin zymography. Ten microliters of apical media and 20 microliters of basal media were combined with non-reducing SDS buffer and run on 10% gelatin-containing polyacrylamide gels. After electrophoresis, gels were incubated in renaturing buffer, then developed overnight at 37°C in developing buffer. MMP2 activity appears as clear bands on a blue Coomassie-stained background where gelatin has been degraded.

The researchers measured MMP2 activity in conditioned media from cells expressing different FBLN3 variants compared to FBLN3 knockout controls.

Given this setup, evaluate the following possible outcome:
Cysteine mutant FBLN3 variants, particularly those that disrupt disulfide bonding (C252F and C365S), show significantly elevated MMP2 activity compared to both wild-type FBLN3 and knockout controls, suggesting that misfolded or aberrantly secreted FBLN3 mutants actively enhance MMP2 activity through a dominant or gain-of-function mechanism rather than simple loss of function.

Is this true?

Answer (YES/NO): NO